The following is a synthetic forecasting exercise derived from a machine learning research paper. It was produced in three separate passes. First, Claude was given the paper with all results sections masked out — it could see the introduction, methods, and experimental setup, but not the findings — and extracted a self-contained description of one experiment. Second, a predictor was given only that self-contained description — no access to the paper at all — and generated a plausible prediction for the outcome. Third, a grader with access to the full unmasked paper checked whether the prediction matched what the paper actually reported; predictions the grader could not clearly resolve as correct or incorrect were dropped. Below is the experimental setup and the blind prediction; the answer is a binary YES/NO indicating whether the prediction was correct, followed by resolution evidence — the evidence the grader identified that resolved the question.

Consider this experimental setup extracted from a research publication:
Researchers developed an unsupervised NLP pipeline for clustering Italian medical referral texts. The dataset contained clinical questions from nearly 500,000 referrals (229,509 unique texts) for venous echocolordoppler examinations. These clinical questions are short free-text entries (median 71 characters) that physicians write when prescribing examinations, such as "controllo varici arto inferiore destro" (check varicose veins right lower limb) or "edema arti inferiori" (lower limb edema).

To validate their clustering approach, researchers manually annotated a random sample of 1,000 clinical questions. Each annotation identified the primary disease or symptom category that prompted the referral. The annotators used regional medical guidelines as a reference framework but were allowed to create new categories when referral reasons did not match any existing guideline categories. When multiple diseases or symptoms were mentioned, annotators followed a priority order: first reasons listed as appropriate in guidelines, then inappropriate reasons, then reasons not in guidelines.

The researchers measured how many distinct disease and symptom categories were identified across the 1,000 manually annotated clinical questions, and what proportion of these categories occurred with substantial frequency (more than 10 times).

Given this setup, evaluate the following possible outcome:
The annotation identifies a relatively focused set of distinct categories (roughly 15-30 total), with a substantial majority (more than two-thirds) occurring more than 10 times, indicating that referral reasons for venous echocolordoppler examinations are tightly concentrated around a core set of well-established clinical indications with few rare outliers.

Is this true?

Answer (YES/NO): NO